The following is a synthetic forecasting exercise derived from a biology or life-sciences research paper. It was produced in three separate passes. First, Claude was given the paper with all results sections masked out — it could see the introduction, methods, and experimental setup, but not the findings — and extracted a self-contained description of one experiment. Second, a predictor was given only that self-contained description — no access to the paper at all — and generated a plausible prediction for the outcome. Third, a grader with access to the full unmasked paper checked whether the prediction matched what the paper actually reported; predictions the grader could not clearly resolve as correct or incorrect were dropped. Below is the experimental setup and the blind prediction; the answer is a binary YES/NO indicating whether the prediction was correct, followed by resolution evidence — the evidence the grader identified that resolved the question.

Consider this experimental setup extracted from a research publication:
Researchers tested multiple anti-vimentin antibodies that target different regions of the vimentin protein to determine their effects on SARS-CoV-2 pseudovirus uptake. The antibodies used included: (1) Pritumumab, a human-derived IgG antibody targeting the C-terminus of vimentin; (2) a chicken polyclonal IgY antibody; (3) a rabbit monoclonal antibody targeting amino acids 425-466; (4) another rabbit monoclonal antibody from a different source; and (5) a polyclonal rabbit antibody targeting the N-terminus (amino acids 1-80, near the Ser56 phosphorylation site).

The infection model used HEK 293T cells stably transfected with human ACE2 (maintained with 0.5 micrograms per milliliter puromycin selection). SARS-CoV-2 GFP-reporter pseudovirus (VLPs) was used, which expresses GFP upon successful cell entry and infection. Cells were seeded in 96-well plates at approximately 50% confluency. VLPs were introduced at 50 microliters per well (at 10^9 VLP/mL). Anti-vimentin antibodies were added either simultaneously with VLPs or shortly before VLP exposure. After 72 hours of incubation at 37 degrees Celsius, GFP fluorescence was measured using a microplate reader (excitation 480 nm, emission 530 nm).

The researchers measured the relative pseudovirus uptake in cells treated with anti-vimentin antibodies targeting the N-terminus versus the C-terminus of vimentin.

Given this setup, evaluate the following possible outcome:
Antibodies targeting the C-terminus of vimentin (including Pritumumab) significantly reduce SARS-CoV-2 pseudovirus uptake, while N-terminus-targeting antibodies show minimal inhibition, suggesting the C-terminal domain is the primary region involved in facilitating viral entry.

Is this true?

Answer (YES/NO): YES